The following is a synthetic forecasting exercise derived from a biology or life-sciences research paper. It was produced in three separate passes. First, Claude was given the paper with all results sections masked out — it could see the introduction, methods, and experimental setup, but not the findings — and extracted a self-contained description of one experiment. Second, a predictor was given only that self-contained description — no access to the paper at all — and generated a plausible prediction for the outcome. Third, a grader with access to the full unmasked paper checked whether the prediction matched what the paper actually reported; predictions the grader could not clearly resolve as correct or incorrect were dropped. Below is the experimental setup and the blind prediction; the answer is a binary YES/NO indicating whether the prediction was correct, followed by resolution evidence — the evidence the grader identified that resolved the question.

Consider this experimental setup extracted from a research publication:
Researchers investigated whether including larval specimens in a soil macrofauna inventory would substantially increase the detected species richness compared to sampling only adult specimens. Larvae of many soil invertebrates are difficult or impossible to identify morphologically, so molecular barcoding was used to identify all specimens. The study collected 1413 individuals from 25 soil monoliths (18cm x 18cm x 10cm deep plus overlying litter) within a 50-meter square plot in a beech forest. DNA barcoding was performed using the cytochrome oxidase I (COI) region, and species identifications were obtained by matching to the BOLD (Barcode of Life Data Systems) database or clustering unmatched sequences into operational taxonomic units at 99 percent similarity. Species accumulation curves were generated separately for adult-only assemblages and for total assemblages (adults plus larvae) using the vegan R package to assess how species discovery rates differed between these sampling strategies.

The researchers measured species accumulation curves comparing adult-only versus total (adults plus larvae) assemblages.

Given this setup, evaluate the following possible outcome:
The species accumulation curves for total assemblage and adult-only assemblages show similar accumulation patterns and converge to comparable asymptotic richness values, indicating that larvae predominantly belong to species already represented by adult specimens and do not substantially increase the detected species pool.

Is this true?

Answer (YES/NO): NO